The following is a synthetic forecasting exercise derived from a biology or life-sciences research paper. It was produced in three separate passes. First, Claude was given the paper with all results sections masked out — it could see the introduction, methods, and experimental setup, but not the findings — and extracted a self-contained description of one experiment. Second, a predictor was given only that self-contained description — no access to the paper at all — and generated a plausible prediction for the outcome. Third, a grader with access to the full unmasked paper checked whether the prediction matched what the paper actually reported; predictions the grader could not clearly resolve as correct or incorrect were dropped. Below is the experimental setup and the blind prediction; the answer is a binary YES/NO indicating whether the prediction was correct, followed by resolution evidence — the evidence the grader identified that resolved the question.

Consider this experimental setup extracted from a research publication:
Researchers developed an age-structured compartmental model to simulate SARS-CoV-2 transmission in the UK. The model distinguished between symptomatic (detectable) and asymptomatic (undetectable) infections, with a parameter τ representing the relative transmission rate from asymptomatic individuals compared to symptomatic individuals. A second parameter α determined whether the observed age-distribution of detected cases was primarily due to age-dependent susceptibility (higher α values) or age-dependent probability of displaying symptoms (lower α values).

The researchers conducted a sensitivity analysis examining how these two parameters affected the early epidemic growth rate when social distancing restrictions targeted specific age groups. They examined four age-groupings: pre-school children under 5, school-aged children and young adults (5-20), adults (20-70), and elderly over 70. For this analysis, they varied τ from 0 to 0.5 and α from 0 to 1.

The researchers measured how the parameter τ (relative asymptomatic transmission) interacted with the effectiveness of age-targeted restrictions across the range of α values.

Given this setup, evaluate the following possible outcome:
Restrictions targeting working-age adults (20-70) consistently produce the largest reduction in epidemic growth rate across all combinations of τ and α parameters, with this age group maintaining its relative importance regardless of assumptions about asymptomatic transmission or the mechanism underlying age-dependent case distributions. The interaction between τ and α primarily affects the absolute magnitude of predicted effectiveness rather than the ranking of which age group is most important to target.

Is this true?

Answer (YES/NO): NO